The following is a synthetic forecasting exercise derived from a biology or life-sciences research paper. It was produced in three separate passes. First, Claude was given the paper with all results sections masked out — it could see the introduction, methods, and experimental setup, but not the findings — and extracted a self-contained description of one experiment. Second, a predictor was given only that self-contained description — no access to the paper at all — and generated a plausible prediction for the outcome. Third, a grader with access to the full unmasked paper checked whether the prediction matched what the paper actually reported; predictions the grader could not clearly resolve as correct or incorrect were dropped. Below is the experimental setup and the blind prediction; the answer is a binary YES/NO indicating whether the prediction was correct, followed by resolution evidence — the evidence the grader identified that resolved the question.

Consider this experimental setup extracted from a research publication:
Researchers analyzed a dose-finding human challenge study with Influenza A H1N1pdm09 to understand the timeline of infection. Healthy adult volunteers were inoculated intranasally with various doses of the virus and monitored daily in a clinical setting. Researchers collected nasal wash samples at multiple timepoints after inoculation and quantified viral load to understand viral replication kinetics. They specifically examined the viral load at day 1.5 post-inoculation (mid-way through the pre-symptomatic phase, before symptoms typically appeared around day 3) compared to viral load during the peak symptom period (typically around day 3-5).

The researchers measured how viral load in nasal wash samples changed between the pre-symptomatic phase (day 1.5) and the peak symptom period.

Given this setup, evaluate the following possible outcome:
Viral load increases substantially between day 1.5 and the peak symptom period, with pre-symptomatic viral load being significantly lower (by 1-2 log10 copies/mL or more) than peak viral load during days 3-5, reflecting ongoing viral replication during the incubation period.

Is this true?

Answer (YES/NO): YES